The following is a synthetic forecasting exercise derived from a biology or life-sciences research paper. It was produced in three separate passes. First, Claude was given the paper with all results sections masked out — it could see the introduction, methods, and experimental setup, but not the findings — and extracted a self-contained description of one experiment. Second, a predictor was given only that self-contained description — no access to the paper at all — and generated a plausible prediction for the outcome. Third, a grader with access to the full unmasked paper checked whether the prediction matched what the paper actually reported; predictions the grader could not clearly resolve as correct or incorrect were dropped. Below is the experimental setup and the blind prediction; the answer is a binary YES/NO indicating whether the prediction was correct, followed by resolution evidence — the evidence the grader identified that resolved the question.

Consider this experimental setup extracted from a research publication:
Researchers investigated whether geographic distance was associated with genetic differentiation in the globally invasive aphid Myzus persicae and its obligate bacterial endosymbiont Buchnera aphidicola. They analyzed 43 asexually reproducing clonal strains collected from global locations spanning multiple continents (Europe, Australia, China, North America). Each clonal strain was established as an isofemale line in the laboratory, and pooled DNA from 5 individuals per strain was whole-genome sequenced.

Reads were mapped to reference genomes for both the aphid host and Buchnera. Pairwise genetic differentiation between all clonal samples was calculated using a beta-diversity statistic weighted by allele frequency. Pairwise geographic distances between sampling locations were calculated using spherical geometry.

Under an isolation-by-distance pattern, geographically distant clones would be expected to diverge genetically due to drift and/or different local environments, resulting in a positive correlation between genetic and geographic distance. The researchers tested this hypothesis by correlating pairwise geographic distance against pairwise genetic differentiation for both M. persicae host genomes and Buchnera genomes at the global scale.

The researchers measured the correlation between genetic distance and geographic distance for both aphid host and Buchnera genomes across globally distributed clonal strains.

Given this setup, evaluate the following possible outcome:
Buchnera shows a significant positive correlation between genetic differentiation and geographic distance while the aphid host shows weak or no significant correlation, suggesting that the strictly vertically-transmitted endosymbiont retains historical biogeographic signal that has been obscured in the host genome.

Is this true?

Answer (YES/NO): NO